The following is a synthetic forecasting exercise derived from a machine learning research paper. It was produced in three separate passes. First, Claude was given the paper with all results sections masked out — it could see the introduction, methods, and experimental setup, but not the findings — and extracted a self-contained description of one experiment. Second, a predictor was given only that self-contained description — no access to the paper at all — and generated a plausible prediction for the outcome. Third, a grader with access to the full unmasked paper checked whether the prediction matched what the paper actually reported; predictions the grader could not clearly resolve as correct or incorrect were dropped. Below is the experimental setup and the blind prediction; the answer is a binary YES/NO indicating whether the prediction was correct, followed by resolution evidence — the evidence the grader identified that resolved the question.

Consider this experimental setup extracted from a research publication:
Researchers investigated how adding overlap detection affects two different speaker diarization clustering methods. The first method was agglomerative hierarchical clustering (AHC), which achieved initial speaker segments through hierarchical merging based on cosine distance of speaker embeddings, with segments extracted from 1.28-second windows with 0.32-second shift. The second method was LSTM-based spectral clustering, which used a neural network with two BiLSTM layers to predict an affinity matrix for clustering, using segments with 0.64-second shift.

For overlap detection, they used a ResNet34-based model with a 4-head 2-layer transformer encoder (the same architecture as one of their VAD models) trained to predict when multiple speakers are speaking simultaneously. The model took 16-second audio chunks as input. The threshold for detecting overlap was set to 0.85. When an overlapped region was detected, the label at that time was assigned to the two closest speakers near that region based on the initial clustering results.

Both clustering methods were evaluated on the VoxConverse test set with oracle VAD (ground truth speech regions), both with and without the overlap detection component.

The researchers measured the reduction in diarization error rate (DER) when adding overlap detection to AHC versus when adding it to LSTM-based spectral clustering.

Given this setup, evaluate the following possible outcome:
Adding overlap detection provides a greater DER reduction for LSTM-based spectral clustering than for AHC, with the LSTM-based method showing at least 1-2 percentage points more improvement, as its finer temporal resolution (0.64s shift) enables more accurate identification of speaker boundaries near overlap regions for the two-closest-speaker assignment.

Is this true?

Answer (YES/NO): NO